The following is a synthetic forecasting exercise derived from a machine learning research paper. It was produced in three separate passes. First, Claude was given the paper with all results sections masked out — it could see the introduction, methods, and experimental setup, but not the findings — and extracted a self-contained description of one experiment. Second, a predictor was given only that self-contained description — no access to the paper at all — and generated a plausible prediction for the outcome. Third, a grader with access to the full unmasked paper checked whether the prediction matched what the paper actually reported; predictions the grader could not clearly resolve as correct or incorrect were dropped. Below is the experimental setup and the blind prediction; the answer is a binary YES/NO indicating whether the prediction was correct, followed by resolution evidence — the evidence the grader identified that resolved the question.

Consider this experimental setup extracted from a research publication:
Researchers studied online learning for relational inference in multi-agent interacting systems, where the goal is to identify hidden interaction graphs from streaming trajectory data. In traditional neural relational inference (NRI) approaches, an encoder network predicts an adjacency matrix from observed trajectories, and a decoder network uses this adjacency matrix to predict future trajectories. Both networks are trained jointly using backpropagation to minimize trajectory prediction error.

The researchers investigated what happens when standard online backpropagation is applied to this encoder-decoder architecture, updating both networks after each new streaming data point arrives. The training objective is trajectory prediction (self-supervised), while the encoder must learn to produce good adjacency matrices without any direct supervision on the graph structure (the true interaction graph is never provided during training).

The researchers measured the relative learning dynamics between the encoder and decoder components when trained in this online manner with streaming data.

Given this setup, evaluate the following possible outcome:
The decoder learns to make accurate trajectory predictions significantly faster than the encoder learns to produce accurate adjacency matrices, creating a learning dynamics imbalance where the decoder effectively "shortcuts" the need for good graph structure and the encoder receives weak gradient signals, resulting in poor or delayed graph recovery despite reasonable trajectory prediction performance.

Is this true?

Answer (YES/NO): YES